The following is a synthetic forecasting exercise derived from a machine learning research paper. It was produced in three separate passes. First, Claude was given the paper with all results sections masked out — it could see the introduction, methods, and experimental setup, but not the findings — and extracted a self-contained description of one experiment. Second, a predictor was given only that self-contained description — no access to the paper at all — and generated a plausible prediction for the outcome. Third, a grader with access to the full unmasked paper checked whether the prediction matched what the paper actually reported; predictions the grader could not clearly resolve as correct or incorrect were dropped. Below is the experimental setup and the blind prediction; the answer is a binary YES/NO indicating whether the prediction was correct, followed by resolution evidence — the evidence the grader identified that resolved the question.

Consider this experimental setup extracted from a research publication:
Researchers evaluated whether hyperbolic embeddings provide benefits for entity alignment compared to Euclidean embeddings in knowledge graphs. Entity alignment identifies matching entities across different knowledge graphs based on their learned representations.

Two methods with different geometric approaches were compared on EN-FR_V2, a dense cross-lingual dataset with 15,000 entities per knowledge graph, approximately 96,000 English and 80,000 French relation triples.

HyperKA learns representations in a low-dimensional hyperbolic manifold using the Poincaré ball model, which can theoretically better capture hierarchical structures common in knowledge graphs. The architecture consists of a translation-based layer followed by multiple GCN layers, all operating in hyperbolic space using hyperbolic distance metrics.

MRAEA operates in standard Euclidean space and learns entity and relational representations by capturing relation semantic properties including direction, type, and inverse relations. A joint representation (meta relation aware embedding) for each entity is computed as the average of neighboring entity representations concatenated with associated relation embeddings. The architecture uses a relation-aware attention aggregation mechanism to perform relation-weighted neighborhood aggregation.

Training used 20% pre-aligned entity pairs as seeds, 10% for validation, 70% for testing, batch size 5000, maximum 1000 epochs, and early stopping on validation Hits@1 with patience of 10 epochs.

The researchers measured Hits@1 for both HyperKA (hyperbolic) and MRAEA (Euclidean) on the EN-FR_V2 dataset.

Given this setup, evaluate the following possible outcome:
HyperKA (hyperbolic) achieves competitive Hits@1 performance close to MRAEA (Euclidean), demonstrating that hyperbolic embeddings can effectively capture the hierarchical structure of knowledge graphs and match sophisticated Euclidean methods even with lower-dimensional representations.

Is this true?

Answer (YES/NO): NO